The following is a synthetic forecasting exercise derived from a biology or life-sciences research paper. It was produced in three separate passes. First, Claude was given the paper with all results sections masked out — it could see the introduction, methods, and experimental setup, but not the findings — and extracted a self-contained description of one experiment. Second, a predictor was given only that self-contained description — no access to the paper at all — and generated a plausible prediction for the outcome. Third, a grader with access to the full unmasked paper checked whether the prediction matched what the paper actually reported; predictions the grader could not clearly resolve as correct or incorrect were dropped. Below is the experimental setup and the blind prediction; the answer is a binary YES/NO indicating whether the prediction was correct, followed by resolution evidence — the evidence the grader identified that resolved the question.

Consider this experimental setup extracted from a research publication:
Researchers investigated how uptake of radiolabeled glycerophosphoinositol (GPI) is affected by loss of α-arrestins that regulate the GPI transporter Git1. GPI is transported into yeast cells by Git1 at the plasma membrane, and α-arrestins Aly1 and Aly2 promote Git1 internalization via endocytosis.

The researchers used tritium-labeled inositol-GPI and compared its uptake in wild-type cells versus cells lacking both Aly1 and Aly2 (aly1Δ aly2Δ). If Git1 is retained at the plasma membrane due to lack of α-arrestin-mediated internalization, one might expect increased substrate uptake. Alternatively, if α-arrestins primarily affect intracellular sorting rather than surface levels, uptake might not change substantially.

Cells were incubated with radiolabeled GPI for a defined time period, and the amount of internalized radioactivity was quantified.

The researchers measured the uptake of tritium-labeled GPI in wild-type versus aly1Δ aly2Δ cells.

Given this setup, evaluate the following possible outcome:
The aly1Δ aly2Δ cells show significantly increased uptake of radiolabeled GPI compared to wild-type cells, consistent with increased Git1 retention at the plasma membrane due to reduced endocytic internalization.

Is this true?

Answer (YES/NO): YES